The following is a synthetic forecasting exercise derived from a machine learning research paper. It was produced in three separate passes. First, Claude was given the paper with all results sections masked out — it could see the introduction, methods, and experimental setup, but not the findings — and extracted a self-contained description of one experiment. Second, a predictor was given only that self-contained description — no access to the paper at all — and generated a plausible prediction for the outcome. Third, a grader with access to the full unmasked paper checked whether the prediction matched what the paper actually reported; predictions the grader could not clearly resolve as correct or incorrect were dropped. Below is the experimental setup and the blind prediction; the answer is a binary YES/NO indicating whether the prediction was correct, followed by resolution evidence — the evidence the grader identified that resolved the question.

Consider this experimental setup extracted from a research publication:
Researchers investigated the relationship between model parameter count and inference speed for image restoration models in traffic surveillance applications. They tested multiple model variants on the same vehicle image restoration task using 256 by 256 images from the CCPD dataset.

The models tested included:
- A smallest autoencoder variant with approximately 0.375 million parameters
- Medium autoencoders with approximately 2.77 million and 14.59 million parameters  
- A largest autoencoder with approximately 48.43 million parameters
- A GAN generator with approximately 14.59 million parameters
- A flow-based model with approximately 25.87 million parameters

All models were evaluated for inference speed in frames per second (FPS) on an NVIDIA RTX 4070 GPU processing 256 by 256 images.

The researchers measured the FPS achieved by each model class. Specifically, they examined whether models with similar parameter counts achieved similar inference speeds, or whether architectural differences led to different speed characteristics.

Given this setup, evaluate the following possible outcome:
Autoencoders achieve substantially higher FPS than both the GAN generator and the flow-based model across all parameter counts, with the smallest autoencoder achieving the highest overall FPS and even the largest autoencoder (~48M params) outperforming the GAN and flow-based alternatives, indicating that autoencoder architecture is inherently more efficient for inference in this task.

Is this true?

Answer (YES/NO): NO